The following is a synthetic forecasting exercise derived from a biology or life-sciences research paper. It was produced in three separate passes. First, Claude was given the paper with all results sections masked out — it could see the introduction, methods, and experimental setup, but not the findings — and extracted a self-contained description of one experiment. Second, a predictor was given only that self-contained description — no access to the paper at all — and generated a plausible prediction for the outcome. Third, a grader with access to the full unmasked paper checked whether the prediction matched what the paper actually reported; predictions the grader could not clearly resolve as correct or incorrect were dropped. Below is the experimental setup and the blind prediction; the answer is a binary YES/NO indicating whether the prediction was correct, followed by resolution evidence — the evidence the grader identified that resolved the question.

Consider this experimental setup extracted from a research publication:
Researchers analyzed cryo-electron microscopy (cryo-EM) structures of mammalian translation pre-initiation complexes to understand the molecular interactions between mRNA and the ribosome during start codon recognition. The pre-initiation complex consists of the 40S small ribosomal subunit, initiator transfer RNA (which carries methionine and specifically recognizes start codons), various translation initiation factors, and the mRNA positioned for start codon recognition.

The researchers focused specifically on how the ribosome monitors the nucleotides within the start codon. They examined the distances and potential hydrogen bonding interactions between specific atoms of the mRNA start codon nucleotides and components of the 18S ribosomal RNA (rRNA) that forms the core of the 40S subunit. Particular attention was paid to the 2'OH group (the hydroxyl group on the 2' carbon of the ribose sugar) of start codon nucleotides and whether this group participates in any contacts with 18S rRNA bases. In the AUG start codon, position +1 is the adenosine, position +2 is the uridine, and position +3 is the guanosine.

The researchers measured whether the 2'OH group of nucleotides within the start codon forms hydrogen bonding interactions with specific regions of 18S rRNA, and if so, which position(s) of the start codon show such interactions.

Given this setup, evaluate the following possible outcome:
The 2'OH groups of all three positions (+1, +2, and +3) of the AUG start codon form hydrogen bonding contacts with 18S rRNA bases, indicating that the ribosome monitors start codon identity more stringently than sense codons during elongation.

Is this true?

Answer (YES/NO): NO